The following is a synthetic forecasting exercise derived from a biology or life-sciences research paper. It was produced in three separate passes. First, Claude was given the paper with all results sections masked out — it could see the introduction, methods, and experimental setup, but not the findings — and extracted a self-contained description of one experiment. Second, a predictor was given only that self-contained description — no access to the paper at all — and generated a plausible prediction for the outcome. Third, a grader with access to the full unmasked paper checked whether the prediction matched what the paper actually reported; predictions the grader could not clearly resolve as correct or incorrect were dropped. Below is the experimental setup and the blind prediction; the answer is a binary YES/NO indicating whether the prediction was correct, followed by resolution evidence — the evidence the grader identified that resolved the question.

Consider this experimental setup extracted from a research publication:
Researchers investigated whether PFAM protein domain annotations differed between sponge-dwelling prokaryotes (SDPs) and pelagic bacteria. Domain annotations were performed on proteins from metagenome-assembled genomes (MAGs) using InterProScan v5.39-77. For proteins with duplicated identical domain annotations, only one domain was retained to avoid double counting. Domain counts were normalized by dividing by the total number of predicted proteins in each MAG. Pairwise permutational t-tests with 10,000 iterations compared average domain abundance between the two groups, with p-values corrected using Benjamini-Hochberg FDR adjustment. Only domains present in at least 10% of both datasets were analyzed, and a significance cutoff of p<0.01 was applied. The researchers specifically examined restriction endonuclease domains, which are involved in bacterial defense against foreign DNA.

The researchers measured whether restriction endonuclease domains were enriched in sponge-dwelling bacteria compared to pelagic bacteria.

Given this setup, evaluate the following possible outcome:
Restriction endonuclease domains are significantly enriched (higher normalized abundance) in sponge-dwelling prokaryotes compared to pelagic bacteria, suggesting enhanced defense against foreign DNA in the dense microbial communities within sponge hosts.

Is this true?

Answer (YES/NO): YES